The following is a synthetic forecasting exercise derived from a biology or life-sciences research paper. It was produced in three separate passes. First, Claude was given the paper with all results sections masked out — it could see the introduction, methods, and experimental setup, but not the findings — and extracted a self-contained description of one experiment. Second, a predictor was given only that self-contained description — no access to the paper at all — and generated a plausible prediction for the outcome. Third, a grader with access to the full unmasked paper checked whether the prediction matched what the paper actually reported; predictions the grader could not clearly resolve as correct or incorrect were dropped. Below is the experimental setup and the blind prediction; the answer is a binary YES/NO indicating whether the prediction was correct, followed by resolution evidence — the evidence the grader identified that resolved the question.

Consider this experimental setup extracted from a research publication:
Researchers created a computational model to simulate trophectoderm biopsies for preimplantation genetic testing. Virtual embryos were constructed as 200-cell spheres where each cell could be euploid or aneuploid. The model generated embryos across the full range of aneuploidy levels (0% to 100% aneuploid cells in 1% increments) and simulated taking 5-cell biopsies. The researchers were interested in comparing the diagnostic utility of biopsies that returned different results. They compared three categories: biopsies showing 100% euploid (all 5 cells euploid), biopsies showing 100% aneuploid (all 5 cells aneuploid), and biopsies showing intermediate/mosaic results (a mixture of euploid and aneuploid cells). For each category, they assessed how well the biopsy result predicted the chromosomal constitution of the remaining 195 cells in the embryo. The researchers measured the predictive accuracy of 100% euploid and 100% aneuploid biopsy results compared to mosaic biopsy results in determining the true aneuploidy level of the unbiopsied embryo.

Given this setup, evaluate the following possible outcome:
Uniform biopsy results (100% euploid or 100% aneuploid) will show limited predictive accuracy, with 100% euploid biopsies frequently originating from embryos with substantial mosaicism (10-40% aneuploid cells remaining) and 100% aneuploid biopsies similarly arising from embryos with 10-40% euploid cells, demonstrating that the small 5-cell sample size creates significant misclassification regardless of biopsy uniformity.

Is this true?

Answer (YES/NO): NO